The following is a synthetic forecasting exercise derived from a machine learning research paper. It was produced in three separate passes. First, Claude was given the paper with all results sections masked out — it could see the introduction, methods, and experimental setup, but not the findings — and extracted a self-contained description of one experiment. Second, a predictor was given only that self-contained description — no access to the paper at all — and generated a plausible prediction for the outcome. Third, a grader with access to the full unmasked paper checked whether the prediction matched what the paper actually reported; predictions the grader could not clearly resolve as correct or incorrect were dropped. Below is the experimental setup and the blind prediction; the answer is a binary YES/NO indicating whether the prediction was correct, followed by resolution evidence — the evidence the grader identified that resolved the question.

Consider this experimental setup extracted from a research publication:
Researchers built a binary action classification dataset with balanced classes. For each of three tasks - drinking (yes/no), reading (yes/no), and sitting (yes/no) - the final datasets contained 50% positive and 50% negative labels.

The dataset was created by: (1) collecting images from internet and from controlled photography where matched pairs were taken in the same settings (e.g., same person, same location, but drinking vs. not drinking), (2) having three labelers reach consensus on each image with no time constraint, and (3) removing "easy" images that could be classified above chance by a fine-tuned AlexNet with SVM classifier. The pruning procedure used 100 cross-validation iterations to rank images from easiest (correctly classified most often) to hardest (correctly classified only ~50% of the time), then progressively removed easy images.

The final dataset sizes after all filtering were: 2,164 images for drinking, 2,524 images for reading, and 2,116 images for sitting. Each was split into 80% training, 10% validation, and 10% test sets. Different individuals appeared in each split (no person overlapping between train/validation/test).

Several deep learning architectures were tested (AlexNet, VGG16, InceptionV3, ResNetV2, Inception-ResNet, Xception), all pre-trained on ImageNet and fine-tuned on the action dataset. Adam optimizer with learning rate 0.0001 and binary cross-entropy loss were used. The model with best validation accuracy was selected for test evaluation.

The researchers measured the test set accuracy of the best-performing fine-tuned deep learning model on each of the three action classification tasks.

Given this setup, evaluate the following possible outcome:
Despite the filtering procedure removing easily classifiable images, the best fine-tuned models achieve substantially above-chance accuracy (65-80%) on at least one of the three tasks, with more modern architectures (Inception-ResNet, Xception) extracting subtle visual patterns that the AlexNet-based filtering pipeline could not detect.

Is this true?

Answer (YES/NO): YES